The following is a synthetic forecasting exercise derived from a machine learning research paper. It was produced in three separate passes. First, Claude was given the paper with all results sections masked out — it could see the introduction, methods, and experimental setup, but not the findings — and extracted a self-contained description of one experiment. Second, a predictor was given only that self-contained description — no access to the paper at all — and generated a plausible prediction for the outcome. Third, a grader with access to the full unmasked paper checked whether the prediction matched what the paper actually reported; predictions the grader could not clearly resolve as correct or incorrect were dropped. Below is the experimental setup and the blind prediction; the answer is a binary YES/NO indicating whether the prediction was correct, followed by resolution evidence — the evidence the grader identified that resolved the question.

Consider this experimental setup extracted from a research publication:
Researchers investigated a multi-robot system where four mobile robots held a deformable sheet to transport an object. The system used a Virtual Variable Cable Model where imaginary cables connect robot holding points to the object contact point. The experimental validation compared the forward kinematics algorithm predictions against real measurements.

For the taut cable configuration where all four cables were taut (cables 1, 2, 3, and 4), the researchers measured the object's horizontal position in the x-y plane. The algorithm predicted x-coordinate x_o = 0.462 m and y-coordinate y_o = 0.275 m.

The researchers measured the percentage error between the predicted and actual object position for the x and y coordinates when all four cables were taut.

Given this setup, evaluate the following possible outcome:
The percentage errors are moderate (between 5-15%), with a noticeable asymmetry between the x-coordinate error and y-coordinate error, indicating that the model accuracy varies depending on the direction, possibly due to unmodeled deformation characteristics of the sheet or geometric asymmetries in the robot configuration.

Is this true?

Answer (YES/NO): NO